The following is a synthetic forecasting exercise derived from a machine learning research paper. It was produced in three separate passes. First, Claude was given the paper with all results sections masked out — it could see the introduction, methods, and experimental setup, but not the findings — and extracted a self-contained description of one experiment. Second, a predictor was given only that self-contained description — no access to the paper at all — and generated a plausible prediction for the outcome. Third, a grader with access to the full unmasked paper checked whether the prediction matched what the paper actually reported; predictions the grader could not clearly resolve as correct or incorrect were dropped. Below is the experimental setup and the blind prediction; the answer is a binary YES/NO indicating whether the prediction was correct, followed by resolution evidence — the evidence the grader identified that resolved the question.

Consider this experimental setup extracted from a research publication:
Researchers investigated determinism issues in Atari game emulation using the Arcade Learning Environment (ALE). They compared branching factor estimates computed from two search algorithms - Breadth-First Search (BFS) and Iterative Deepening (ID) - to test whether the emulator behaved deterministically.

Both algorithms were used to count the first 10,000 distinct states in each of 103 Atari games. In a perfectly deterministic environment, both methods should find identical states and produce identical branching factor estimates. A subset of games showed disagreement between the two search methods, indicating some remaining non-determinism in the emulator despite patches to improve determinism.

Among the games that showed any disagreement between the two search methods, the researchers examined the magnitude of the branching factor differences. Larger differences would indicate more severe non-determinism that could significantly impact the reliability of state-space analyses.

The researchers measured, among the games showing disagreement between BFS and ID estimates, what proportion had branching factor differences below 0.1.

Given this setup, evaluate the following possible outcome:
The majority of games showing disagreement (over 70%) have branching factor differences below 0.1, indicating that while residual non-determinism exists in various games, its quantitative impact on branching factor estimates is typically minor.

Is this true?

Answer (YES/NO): YES